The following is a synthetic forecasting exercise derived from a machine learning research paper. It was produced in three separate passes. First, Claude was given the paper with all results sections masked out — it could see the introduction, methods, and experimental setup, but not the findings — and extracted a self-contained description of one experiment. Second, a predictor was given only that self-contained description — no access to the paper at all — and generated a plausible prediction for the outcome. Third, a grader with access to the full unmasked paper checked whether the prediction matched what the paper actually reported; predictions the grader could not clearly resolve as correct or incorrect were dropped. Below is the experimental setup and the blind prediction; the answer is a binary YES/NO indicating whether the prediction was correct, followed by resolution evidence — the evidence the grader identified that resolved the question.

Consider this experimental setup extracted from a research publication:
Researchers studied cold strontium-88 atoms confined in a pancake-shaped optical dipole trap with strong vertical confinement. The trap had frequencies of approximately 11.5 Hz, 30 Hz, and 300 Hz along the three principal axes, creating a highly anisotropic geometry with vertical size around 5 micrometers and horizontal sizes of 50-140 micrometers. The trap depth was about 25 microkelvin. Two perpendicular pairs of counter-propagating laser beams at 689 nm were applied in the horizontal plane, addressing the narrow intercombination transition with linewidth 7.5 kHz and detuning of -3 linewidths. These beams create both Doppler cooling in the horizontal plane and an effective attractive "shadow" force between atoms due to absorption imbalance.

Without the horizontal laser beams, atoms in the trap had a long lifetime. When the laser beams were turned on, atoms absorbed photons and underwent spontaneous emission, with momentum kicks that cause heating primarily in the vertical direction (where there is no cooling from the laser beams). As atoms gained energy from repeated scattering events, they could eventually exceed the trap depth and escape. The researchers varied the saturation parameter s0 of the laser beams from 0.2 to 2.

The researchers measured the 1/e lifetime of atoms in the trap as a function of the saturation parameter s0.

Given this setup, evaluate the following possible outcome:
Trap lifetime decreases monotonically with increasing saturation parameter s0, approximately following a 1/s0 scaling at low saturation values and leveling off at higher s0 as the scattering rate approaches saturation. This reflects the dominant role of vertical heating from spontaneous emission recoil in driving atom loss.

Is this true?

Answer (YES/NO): YES